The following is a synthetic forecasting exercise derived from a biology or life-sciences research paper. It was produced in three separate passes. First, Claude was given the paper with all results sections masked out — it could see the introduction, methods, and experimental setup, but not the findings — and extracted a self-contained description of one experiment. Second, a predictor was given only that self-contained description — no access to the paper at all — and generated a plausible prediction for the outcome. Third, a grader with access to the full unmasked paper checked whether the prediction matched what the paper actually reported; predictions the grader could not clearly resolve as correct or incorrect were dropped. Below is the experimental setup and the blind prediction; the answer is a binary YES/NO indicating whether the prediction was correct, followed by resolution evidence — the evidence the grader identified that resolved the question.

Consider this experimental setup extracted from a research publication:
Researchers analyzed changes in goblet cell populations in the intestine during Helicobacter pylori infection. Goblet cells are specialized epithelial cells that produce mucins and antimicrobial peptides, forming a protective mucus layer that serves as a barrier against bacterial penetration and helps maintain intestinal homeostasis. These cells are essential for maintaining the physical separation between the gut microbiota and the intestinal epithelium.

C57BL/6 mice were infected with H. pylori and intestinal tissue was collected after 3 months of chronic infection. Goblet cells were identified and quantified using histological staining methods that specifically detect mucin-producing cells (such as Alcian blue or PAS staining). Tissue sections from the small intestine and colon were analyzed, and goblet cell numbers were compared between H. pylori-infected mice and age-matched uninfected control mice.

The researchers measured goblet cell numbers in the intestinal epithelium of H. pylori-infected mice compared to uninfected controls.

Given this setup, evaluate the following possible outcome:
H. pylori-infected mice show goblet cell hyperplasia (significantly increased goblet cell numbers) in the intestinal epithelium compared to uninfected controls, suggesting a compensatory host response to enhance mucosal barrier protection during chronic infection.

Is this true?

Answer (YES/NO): NO